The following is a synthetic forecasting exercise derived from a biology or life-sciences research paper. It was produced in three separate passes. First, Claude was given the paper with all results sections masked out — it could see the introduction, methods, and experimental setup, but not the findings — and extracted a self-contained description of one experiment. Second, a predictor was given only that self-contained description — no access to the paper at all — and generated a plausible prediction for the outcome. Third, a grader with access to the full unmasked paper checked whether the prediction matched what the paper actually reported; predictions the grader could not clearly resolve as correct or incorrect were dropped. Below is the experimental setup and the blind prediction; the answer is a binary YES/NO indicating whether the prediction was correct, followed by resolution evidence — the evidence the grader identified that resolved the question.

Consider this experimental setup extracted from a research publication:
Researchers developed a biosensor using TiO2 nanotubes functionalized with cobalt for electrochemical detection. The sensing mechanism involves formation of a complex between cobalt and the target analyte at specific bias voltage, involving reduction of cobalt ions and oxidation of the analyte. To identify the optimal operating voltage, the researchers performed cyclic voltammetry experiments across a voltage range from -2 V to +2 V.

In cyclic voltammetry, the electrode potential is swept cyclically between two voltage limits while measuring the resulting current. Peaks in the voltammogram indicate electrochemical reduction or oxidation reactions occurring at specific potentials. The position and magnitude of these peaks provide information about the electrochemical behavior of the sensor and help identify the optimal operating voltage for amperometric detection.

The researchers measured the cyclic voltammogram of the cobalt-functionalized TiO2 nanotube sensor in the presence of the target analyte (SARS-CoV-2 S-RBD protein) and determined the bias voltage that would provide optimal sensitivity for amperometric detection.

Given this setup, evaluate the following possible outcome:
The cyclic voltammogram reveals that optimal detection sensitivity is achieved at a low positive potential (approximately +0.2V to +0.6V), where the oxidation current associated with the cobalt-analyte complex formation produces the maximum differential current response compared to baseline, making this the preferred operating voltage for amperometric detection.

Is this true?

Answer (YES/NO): NO